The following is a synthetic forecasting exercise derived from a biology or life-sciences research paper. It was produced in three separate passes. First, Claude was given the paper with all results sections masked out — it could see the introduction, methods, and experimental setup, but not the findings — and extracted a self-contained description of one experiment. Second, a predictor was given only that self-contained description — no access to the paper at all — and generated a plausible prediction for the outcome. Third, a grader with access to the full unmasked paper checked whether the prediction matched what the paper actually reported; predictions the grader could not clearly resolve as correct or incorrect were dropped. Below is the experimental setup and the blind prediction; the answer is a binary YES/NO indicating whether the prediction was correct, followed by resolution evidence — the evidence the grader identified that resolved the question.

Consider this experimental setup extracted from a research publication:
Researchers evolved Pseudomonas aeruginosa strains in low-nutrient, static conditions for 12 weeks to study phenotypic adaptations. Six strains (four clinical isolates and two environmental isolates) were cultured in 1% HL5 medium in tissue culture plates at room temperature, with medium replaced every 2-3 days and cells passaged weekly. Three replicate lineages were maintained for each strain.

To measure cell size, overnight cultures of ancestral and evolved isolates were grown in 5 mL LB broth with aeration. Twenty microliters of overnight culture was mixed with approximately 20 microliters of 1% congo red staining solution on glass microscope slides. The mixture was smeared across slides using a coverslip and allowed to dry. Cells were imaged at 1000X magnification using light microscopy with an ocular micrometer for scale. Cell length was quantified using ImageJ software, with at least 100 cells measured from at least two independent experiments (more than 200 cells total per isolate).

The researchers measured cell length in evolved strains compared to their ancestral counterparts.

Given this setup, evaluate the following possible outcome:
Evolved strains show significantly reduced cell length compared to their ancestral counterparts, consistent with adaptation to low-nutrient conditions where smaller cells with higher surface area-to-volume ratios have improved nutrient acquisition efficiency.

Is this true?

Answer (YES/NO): NO